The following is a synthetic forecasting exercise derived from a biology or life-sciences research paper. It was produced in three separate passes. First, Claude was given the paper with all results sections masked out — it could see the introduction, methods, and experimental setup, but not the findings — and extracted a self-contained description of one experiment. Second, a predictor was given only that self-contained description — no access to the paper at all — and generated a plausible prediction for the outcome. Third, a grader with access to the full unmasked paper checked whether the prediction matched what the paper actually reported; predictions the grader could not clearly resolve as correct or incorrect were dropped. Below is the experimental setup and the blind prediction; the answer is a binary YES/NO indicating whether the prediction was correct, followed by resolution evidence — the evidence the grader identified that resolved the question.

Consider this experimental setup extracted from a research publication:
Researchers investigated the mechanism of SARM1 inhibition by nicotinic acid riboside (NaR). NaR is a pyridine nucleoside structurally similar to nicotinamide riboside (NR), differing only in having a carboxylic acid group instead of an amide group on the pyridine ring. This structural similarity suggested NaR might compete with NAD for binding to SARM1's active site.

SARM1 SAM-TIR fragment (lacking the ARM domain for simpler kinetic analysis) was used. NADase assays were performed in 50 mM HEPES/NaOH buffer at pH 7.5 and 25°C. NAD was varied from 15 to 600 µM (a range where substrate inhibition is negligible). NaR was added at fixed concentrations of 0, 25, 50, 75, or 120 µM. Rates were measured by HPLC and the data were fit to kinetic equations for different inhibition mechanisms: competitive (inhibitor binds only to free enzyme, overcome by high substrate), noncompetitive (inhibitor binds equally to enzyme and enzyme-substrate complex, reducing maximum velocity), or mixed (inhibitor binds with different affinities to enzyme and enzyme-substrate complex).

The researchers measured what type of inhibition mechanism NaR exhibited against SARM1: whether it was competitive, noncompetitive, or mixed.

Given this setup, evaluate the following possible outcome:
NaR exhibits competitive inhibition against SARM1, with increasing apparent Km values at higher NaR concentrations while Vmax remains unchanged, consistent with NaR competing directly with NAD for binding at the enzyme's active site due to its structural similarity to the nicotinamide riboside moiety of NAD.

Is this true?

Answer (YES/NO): NO